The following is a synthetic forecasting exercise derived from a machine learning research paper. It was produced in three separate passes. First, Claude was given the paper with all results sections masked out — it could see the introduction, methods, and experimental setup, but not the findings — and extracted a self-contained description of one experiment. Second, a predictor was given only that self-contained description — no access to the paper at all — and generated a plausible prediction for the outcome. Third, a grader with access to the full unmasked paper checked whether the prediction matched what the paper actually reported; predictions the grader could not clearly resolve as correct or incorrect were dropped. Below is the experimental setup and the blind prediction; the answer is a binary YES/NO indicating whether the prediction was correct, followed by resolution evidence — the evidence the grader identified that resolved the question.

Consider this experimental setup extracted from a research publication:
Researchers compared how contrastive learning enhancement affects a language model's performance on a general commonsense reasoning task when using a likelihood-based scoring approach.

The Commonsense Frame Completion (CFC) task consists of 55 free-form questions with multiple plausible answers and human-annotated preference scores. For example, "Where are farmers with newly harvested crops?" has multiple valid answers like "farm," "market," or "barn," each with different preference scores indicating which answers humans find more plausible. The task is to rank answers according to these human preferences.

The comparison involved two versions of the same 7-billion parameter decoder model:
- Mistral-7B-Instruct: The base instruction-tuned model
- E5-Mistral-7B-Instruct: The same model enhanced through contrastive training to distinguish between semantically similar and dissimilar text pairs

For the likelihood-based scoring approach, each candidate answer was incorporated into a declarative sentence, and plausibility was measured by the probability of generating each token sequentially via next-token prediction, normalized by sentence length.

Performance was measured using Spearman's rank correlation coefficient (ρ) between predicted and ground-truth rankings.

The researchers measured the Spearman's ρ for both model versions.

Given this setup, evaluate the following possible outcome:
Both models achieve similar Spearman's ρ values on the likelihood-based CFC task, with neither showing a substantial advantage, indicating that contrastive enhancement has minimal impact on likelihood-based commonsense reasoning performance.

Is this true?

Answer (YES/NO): NO